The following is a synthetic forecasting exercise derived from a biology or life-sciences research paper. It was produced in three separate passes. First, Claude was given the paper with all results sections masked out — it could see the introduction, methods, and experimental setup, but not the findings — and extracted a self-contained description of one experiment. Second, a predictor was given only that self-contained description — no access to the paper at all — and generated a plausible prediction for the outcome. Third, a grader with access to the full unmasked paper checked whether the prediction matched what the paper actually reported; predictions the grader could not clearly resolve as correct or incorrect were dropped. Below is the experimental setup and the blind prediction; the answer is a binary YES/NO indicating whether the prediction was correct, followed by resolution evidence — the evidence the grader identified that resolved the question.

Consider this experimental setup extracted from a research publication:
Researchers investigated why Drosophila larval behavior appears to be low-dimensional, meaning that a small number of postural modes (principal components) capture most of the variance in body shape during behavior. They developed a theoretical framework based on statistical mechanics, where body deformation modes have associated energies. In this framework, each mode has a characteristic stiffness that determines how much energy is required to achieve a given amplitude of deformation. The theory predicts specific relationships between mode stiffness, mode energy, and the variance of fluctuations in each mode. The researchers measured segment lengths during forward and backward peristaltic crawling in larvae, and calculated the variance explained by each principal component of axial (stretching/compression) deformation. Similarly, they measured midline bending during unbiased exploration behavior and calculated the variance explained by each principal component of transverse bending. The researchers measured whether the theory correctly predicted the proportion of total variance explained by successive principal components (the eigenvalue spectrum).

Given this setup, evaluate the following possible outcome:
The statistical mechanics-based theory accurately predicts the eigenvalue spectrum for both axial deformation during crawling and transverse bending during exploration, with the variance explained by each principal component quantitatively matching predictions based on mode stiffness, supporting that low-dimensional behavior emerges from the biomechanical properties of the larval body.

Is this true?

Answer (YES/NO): YES